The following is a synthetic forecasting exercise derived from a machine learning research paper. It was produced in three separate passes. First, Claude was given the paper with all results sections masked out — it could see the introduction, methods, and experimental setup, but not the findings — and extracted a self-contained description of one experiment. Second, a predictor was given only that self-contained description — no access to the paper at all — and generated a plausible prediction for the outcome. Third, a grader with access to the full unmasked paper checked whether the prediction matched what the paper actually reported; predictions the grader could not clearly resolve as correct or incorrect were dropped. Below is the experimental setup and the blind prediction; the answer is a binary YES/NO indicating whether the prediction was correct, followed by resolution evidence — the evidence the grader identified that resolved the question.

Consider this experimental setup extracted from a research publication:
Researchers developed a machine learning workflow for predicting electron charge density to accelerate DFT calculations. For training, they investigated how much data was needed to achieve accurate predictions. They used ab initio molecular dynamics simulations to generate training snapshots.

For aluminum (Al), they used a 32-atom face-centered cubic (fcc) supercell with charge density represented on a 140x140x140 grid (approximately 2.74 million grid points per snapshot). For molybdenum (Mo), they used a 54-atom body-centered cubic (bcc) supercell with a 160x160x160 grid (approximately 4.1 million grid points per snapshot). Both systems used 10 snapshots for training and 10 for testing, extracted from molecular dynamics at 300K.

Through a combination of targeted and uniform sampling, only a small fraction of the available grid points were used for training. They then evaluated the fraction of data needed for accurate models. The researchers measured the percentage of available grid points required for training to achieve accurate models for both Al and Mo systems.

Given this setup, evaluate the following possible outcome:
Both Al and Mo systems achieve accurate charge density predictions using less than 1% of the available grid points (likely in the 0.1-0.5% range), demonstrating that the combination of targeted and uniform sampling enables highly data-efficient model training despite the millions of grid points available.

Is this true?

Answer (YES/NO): YES